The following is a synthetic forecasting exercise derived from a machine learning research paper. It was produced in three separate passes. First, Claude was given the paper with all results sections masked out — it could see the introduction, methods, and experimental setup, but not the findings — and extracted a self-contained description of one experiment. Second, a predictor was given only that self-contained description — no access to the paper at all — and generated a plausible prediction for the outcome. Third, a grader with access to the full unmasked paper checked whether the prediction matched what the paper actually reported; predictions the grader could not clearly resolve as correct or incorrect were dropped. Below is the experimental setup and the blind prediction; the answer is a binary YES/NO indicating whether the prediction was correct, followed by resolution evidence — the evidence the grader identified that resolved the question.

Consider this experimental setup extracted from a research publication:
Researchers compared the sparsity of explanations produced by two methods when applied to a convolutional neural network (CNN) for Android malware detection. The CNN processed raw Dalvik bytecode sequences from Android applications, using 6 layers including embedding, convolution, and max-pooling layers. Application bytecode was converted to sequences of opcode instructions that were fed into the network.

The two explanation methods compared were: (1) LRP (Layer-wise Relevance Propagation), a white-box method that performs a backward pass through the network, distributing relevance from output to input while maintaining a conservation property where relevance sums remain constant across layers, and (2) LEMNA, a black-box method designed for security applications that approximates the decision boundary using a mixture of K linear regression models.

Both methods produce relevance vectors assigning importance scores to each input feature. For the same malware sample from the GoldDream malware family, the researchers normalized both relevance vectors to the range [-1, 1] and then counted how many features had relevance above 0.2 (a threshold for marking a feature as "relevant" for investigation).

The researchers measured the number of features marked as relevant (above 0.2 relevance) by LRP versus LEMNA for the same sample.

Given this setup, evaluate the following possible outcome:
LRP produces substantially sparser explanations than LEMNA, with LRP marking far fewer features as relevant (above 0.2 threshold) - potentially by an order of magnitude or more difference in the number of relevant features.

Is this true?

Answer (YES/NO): YES